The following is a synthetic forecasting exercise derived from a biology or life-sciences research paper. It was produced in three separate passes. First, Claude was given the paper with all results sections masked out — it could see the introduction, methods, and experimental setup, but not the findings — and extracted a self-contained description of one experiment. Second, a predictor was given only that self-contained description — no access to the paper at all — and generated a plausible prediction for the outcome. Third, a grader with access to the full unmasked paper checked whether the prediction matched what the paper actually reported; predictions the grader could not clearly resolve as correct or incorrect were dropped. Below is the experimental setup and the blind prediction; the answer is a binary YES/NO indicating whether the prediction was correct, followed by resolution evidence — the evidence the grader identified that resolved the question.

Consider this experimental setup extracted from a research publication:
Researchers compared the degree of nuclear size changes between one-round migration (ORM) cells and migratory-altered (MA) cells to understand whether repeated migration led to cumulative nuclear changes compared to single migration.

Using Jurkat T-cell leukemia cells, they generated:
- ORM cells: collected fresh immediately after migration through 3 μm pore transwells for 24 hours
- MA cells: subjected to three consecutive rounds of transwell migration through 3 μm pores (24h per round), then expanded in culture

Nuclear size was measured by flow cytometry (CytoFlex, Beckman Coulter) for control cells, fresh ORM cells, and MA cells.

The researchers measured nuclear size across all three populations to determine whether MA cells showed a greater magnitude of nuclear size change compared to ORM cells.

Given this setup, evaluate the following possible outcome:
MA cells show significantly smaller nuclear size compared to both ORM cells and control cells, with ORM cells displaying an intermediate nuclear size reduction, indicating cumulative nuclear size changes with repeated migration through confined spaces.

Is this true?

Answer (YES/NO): NO